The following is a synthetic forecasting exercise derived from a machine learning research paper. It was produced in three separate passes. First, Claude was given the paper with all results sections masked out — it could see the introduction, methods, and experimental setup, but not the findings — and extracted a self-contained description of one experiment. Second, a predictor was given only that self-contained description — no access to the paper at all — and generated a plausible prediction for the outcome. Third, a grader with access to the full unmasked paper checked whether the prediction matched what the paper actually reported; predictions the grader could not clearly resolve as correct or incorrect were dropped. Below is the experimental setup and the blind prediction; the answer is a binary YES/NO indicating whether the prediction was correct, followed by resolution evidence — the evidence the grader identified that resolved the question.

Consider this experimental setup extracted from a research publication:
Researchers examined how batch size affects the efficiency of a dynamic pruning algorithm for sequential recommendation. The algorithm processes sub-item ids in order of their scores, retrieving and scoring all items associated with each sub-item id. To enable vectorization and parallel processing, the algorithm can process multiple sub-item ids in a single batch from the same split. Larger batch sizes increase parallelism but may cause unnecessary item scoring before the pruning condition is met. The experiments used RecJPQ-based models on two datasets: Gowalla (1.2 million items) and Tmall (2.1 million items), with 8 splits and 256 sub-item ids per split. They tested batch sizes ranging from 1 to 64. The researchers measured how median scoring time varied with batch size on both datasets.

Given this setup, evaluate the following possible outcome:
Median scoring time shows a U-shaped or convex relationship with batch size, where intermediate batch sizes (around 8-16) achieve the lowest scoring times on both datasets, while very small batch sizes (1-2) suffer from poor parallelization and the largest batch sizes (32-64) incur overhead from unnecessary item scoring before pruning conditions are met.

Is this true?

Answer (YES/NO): YES